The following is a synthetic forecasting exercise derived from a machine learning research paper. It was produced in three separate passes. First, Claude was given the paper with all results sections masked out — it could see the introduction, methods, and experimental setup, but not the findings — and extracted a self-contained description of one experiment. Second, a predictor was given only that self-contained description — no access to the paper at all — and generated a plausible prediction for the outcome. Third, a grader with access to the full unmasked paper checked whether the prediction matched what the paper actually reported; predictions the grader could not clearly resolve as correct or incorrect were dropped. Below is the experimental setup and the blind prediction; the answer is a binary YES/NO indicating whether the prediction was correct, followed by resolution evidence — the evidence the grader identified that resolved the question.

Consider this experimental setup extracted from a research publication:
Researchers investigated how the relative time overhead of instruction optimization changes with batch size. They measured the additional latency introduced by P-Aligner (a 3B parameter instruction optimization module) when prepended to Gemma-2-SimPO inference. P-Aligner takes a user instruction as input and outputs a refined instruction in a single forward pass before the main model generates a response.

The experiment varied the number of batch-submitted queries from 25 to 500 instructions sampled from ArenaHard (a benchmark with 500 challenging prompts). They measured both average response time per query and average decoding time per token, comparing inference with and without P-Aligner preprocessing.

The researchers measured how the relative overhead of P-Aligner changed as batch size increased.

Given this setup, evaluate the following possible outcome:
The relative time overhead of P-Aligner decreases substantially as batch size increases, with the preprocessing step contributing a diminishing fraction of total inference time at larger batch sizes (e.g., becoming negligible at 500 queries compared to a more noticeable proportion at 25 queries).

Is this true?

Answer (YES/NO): YES